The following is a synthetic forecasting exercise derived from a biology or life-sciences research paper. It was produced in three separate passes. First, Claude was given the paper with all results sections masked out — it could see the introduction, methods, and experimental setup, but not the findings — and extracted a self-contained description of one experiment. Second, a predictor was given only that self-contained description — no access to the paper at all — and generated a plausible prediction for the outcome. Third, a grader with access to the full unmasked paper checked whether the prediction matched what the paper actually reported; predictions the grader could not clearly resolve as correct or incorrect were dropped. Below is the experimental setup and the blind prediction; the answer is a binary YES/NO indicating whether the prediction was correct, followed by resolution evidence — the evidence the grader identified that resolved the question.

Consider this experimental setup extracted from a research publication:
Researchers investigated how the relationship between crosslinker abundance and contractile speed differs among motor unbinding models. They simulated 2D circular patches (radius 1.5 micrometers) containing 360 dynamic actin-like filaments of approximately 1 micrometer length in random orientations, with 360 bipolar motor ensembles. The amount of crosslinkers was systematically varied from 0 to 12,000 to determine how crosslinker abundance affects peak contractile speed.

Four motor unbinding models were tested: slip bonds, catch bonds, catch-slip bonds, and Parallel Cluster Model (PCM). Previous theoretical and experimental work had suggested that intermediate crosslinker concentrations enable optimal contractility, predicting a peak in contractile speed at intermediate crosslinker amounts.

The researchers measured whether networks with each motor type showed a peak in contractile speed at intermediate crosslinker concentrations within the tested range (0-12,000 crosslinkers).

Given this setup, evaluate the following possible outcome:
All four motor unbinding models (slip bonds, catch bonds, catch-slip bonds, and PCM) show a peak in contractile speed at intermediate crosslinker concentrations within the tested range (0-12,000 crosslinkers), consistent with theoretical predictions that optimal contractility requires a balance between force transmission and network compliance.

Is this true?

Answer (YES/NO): NO